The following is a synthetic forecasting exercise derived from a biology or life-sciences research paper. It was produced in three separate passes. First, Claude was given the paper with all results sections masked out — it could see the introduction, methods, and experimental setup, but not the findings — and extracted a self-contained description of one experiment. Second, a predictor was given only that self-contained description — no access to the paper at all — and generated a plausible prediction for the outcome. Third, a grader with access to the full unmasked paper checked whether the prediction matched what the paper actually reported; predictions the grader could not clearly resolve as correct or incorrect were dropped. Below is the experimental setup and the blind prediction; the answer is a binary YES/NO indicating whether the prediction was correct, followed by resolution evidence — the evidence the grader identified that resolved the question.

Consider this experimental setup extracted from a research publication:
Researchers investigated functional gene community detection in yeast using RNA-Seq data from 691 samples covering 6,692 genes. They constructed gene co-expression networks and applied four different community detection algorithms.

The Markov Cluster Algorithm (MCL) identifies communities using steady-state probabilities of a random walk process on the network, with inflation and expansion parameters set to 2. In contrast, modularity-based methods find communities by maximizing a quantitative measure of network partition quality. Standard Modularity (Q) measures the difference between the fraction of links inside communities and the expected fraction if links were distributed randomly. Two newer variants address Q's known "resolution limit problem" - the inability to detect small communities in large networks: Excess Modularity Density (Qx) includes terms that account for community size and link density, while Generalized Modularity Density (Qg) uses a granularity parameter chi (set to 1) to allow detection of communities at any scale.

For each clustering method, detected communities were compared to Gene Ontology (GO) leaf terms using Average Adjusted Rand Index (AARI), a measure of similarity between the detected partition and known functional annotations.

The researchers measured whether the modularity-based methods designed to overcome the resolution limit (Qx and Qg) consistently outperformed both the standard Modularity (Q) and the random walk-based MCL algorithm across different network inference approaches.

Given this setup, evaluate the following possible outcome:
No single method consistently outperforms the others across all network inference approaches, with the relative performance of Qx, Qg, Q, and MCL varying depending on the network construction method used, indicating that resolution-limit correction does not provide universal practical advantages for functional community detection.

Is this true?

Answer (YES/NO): NO